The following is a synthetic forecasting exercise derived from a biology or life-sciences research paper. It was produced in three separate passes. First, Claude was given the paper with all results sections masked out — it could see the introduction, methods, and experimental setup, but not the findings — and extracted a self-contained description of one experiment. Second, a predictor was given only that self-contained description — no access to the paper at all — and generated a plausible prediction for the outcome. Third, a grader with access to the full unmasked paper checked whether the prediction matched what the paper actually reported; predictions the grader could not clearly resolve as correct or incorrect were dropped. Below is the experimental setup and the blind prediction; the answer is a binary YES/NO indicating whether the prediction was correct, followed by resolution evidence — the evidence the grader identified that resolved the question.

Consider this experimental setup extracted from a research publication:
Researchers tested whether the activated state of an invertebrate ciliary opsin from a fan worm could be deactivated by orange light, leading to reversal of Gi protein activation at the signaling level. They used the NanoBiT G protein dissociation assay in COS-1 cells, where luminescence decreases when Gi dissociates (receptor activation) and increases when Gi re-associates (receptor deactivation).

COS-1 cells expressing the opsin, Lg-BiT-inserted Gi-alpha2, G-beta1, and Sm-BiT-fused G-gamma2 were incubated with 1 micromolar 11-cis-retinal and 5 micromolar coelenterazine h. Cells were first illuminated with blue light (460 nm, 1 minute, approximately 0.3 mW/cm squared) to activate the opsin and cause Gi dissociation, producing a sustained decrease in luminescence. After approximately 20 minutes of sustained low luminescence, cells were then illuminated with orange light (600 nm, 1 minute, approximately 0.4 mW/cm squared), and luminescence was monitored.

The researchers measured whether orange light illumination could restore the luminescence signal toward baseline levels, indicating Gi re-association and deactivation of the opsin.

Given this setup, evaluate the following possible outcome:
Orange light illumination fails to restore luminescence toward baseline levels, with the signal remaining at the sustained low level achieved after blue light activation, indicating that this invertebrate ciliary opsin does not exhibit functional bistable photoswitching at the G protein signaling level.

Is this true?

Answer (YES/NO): NO